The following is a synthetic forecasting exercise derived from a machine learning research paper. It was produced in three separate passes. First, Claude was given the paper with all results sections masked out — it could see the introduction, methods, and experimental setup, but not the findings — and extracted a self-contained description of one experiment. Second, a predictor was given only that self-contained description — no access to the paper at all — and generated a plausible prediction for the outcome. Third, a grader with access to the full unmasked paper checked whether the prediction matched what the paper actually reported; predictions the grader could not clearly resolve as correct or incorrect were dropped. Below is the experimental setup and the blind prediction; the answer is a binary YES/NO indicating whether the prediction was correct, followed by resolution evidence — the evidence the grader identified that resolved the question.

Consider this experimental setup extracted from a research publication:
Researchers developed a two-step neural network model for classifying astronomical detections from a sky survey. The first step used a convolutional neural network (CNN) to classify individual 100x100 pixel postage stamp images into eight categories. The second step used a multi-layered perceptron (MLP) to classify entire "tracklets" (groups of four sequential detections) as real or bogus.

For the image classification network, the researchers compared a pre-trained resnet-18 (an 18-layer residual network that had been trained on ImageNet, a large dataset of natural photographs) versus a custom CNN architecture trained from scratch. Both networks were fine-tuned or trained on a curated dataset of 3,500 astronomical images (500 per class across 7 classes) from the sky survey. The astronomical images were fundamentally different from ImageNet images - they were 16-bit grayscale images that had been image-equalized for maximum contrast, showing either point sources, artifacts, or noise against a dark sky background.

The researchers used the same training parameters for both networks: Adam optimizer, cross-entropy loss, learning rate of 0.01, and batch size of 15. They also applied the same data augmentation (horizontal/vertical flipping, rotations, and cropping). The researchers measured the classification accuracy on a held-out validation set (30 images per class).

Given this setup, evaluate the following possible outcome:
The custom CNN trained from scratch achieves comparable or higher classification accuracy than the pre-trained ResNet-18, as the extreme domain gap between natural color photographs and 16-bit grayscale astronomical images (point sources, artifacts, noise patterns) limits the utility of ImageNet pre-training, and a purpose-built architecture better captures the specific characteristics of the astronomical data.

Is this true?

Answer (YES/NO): NO